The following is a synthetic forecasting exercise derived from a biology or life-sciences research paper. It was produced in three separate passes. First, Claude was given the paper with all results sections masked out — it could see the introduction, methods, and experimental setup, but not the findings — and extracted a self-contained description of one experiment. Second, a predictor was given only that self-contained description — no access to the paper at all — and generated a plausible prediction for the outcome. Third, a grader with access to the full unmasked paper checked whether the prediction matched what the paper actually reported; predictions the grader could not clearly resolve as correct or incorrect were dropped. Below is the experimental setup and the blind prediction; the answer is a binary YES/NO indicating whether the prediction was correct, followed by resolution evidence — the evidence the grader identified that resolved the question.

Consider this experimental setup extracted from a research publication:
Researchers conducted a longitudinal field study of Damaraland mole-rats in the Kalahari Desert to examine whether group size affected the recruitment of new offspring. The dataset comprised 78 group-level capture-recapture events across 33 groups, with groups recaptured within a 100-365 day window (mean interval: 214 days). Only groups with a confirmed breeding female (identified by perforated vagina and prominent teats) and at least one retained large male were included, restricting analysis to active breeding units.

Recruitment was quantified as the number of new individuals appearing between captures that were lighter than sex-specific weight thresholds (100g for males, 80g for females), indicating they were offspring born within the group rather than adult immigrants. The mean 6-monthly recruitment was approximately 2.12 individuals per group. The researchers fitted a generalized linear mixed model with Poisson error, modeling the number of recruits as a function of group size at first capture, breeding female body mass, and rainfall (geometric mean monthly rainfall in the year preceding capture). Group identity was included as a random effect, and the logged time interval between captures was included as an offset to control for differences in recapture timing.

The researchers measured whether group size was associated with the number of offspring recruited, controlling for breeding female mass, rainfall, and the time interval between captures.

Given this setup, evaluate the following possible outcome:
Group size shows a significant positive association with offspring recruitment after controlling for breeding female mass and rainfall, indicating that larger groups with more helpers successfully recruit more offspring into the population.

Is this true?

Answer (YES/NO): YES